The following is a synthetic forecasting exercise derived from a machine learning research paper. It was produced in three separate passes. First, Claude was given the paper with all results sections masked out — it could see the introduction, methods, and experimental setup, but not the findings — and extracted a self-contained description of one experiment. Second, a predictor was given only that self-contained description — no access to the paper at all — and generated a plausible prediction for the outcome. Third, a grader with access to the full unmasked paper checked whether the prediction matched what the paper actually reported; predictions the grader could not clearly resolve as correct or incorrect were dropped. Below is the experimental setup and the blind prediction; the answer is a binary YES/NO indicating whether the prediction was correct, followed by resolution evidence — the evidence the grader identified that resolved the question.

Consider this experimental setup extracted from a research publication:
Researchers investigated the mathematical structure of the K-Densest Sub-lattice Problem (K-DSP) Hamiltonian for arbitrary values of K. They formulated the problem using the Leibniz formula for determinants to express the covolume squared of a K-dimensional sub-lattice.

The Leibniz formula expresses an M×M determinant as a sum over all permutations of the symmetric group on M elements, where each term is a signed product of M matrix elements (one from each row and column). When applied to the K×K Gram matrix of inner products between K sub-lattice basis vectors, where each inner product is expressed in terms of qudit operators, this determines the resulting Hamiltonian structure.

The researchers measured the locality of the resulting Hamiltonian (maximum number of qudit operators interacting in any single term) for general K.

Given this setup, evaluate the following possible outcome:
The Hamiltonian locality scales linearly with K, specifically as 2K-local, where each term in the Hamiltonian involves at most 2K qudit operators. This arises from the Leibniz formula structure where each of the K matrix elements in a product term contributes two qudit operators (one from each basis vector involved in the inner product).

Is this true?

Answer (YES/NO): YES